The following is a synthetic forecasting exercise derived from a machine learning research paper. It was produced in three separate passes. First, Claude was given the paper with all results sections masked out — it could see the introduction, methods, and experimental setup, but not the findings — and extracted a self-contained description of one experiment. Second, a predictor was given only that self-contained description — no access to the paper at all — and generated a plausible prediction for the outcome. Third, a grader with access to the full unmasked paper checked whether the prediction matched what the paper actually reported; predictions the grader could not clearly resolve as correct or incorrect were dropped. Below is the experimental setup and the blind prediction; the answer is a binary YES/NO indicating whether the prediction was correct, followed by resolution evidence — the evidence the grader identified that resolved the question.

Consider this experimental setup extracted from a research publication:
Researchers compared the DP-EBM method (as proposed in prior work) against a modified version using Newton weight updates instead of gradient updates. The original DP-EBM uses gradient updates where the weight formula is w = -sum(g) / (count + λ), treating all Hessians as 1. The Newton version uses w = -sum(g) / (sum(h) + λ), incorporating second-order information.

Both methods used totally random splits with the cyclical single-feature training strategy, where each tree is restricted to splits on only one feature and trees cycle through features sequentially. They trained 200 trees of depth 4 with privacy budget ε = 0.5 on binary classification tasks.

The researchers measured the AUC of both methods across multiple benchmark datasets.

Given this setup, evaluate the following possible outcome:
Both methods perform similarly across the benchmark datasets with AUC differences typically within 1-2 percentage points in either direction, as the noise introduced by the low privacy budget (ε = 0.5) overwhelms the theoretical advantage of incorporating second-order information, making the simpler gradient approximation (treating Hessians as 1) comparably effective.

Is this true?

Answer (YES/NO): NO